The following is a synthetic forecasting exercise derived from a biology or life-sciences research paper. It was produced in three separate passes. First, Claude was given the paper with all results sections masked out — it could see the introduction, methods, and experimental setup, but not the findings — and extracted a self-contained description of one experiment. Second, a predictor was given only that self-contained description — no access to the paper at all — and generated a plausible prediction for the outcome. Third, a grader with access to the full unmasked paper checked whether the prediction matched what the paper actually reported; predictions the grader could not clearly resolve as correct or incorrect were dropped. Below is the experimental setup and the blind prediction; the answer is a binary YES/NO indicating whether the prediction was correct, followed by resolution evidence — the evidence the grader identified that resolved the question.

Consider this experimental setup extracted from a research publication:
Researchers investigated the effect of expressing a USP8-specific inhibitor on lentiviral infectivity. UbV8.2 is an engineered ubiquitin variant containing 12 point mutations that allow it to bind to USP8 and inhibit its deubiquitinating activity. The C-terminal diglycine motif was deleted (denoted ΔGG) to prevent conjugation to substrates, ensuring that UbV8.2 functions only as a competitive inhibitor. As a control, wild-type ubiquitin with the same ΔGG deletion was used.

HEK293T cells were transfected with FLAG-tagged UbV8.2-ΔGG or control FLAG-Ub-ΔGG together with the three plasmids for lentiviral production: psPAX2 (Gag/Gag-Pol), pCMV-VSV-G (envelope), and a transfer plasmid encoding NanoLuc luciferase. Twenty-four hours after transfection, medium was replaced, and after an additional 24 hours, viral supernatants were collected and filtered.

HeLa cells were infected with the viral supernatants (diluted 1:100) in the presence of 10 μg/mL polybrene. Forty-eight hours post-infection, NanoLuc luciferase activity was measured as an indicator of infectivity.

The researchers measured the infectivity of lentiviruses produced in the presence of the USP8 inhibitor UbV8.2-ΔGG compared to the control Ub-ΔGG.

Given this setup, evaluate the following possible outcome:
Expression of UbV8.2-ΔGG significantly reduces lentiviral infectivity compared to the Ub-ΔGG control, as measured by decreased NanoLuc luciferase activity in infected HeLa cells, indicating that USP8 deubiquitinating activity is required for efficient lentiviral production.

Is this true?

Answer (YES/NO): NO